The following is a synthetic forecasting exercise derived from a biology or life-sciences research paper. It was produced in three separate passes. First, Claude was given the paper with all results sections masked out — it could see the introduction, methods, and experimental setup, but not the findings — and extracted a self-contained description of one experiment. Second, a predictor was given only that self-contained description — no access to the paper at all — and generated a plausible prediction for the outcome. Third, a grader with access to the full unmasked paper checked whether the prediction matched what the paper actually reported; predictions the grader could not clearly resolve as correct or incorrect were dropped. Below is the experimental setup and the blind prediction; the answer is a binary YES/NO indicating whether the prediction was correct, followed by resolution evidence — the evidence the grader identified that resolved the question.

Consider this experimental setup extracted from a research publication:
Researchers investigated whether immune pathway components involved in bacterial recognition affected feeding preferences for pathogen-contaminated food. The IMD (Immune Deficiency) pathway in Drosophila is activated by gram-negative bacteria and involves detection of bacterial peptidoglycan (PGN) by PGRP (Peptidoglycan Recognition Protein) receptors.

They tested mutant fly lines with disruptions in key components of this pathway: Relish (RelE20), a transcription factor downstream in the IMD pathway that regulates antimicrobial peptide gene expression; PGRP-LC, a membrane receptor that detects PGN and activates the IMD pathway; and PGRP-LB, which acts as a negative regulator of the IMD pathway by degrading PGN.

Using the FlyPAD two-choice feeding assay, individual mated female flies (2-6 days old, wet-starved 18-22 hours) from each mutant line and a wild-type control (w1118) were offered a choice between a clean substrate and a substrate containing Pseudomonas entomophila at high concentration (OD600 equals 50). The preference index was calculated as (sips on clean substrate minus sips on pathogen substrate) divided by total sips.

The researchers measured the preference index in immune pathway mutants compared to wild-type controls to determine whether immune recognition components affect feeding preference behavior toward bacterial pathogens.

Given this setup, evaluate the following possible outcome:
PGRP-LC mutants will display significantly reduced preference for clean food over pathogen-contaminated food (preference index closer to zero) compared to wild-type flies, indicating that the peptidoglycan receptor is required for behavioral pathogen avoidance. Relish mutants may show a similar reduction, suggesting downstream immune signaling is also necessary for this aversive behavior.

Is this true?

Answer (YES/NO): NO